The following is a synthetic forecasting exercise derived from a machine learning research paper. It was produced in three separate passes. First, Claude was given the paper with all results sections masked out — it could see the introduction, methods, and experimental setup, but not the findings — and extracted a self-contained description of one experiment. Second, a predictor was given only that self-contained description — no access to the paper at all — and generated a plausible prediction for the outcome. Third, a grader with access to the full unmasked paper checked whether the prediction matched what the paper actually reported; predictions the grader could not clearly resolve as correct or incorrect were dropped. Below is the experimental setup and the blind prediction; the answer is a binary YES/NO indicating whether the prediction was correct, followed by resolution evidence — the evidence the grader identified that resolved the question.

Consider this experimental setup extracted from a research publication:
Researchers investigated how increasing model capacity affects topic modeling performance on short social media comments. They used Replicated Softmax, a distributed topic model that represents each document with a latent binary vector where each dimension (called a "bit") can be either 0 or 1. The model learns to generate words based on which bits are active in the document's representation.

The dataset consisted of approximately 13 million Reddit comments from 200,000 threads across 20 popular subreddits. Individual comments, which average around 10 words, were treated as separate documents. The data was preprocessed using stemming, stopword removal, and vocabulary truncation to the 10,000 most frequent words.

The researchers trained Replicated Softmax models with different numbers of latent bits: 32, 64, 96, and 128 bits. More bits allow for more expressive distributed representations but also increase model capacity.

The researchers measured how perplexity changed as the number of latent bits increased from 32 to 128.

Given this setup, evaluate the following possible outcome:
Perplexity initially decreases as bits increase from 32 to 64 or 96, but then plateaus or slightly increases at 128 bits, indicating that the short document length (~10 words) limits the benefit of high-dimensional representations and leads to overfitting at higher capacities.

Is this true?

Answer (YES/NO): NO